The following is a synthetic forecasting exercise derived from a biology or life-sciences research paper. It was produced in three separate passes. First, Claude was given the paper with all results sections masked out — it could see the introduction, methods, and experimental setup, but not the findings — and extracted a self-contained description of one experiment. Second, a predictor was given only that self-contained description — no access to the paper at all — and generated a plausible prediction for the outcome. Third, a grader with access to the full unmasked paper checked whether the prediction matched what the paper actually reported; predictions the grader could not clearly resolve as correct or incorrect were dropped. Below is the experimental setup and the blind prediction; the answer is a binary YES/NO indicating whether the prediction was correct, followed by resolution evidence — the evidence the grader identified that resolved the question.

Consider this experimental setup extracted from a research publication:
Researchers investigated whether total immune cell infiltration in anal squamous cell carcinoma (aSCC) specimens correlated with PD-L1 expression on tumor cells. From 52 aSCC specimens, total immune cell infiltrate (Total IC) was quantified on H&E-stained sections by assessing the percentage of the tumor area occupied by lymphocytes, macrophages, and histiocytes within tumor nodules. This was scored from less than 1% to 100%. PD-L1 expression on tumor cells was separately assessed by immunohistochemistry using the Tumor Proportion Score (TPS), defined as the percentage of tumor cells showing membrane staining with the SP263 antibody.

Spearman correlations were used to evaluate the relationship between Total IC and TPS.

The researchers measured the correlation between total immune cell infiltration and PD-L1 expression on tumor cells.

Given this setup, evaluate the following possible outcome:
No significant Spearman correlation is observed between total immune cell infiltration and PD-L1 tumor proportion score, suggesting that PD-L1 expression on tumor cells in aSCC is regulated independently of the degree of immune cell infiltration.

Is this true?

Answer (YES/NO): YES